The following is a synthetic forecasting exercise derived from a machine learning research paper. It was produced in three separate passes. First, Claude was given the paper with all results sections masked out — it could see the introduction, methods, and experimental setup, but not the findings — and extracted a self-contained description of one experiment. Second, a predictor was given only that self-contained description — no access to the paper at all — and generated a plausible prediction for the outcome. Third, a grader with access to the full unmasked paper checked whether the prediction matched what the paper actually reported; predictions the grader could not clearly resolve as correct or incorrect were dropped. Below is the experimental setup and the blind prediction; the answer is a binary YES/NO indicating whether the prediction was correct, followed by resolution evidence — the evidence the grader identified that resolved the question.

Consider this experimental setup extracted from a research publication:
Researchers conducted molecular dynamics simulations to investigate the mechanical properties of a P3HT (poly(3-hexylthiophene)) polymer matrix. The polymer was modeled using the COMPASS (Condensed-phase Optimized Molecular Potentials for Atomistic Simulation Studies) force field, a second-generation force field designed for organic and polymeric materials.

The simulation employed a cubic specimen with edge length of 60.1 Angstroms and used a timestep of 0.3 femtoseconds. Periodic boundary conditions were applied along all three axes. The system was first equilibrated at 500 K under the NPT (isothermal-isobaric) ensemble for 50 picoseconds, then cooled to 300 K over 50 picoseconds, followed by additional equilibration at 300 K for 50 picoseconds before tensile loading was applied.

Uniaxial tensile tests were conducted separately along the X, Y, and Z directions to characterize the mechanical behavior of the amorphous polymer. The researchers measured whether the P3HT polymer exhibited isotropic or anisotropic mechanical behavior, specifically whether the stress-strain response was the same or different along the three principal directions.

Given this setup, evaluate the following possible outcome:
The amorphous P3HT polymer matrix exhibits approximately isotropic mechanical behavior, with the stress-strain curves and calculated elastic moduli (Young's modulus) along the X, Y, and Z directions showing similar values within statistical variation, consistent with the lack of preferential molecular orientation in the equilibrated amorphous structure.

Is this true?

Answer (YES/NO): YES